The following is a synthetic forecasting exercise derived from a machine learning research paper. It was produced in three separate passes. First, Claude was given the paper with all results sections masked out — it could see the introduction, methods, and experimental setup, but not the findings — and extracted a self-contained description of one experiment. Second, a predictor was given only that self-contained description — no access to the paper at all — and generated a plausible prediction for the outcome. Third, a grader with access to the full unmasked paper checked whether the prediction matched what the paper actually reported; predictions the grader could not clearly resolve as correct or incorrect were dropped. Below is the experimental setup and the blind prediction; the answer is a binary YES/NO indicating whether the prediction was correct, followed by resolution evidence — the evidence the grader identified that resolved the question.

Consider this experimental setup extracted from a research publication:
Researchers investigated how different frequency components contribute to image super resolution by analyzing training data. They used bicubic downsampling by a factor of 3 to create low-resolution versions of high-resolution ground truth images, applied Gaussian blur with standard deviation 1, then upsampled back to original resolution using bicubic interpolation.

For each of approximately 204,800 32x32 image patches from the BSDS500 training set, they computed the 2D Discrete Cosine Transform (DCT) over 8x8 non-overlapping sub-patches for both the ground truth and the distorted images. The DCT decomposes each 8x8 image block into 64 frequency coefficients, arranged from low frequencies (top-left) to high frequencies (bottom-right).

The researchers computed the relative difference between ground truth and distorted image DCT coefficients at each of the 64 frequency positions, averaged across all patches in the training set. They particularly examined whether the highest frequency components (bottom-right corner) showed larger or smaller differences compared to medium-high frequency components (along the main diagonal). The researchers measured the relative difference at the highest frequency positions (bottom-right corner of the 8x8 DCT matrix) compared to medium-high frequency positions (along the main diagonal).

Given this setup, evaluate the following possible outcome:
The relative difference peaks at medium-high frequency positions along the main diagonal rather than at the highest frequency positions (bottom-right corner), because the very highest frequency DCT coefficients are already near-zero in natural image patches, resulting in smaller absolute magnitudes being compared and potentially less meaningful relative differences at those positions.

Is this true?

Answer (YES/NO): YES